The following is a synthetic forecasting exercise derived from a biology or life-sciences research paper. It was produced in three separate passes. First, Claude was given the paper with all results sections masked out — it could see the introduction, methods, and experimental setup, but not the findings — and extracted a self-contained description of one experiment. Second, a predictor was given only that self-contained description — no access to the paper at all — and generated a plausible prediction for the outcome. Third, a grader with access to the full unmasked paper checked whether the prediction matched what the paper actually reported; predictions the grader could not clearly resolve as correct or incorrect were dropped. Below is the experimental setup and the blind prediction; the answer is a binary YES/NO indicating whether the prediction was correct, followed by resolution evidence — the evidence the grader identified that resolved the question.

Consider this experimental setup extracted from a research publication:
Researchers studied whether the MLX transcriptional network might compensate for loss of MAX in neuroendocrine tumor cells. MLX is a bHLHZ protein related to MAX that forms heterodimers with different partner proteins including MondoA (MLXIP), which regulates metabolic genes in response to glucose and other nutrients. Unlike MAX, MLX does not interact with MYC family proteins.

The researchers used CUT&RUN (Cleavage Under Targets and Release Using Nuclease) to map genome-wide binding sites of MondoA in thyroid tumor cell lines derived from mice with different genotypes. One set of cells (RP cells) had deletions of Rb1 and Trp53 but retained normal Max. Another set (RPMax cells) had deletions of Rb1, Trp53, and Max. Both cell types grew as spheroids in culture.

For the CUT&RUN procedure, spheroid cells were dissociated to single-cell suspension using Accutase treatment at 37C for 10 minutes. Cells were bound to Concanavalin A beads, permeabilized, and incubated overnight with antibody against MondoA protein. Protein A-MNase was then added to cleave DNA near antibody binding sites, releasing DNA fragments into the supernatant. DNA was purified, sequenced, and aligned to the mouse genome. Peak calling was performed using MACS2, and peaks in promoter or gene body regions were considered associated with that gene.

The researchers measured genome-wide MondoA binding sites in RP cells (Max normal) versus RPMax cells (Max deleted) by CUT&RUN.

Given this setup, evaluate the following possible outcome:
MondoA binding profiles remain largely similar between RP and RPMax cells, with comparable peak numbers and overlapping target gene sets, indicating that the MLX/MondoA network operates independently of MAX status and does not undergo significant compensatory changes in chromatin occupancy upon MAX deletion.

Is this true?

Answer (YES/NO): NO